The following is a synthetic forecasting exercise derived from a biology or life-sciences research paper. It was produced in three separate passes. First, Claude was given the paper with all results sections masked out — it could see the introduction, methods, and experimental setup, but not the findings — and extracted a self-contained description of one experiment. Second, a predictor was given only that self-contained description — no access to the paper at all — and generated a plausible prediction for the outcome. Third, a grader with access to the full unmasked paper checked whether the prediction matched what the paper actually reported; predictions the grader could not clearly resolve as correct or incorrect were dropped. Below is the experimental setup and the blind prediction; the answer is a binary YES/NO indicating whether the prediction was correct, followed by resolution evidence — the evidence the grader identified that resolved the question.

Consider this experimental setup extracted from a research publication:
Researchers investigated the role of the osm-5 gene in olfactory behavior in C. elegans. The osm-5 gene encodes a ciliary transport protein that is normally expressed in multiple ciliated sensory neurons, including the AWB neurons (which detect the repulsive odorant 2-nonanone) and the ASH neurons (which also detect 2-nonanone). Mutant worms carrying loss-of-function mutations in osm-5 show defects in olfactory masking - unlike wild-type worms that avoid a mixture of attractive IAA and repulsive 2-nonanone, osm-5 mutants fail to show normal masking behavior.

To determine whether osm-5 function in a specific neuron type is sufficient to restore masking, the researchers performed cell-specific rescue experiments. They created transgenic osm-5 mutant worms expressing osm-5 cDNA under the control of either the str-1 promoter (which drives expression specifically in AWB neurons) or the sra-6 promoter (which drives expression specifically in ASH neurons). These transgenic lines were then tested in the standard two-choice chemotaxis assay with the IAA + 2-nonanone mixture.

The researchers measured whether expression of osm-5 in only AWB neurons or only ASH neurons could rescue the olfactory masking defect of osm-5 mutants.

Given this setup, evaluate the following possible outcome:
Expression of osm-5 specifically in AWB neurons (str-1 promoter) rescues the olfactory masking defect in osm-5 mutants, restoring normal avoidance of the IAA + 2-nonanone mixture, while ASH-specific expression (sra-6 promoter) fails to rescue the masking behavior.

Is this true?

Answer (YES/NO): NO